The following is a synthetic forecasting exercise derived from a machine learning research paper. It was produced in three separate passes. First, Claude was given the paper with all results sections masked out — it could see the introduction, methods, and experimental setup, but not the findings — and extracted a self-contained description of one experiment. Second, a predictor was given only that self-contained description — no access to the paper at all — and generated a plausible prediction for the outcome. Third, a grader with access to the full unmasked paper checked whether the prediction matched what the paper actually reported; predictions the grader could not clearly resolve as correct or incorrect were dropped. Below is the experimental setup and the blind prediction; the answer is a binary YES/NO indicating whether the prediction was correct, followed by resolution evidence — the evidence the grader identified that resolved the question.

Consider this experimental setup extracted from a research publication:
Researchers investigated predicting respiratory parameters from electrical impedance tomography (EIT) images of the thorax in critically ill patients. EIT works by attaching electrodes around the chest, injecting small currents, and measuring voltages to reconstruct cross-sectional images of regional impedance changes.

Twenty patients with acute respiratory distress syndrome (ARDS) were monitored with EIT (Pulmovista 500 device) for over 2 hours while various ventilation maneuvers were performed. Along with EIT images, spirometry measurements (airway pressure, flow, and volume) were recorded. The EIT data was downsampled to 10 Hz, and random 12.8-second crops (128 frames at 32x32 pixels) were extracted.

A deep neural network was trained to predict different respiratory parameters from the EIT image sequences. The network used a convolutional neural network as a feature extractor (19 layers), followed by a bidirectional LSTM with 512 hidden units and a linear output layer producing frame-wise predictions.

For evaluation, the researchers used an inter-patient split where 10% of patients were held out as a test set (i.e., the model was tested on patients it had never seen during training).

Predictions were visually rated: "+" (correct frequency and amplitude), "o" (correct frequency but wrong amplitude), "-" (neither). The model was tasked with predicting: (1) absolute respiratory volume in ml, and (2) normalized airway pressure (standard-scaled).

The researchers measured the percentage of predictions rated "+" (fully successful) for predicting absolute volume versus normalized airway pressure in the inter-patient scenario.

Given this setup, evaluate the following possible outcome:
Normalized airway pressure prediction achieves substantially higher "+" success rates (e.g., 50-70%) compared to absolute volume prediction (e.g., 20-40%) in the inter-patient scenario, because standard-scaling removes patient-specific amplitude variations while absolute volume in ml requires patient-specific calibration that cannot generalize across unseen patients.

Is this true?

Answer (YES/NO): NO